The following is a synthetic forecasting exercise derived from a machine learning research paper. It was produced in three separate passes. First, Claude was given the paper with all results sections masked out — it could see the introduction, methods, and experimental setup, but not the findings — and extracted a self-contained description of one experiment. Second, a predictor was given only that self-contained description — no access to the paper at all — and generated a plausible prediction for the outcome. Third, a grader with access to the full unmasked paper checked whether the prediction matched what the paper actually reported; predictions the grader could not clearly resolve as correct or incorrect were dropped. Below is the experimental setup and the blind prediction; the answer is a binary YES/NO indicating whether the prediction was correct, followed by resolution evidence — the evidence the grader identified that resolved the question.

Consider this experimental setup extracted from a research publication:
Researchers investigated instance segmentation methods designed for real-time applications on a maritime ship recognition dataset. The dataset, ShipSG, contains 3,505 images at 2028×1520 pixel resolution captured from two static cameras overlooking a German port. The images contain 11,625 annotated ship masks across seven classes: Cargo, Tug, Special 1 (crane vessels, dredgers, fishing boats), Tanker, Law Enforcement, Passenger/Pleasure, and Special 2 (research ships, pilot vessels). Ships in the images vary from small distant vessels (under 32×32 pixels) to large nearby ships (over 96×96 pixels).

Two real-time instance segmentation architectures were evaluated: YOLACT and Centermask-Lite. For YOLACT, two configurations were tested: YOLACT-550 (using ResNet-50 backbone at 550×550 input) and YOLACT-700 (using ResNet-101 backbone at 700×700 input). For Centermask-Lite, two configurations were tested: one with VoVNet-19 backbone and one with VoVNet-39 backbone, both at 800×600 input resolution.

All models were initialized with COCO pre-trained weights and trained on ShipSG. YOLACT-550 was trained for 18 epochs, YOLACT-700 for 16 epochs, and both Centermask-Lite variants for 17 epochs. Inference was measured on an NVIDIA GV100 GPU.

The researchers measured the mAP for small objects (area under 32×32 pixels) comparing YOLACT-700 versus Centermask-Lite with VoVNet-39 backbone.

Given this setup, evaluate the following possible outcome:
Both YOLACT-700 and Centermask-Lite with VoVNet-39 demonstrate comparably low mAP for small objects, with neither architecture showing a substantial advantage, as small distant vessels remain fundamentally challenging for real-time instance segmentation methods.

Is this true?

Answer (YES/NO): NO